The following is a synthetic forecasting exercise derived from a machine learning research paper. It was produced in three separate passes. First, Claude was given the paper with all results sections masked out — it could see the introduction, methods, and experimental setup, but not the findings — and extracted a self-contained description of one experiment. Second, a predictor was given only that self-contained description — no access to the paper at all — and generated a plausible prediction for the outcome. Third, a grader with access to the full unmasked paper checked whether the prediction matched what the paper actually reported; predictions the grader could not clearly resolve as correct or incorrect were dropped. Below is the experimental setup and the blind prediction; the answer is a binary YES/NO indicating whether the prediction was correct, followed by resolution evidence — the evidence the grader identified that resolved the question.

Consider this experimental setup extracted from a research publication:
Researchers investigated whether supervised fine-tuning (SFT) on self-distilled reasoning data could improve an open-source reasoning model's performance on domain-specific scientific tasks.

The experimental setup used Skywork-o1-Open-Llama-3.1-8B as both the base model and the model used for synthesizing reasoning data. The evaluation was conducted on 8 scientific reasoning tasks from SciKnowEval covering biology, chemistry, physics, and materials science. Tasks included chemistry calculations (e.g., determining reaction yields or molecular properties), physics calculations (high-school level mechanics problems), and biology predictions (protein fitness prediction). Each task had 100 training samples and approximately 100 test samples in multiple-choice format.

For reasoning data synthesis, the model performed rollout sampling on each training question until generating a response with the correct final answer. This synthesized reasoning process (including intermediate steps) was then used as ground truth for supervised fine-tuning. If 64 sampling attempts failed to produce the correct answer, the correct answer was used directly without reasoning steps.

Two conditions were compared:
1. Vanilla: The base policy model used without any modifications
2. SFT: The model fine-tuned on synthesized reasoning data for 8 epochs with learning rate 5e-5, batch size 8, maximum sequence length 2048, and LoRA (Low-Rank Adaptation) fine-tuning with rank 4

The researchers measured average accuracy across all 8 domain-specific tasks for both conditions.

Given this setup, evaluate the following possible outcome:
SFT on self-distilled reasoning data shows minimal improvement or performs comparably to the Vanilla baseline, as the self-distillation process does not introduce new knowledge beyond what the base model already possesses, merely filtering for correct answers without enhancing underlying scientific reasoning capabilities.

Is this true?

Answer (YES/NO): YES